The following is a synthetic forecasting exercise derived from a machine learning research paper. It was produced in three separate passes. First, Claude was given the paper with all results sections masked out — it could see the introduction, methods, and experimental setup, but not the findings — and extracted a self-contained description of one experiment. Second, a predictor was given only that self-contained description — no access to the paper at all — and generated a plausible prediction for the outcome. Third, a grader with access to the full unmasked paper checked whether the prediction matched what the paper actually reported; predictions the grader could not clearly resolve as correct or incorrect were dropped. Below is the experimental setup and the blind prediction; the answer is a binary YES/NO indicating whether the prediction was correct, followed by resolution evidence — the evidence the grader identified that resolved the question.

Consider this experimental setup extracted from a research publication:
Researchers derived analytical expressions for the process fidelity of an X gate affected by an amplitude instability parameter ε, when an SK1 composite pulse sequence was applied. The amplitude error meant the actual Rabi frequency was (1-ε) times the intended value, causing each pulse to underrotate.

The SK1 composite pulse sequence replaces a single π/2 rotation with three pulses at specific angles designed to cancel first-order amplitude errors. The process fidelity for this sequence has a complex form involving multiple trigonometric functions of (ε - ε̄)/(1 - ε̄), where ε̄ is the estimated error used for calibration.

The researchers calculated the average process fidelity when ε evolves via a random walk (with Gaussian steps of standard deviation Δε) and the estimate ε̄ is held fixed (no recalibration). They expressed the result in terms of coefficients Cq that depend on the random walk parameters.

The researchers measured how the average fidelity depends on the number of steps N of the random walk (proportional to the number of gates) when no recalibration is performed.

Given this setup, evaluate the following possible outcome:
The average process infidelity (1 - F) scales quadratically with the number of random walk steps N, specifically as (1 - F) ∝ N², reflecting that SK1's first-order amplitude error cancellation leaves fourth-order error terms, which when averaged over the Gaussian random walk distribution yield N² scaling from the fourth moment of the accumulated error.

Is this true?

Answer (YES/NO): NO